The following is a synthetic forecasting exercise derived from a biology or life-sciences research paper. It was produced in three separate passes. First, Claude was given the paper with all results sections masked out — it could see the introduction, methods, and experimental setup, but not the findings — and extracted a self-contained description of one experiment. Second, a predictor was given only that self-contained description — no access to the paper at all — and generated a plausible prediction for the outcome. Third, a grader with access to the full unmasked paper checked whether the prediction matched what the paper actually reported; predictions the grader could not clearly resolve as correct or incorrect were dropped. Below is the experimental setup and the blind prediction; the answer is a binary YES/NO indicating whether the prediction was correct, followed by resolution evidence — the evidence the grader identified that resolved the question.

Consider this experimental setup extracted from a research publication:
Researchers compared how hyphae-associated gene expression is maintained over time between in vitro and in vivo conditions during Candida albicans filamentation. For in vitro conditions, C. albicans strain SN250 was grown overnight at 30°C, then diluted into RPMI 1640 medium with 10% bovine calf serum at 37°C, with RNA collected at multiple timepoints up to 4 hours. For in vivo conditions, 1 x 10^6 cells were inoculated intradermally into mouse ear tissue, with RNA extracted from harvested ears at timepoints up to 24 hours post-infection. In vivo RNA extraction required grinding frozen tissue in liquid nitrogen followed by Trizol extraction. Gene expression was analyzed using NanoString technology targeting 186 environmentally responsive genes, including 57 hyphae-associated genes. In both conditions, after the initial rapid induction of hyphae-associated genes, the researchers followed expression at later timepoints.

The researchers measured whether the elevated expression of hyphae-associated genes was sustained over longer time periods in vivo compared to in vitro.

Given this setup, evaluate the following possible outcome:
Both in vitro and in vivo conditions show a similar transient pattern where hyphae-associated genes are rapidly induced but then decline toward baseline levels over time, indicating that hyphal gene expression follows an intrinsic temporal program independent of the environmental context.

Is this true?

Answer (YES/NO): NO